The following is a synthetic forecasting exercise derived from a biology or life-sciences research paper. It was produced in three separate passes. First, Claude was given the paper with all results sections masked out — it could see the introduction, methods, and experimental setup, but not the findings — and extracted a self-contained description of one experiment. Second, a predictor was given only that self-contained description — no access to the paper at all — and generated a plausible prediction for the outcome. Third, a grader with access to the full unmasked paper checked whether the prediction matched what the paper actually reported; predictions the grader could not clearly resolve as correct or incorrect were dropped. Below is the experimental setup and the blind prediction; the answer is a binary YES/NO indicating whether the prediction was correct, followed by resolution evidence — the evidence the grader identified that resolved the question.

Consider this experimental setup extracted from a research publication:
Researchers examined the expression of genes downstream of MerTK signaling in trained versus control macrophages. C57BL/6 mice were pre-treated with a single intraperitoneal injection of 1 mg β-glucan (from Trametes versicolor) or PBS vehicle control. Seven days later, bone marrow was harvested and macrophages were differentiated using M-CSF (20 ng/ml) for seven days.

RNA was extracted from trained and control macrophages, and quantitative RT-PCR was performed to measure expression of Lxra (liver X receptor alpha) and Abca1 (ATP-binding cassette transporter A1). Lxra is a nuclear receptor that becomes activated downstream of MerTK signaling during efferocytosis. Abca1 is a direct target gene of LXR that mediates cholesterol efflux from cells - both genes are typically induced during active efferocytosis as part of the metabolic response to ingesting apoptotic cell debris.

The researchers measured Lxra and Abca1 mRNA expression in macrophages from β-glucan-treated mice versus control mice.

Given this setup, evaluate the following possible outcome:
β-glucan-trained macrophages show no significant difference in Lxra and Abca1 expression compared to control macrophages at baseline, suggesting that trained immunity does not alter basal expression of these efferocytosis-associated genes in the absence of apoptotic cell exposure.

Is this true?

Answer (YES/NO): NO